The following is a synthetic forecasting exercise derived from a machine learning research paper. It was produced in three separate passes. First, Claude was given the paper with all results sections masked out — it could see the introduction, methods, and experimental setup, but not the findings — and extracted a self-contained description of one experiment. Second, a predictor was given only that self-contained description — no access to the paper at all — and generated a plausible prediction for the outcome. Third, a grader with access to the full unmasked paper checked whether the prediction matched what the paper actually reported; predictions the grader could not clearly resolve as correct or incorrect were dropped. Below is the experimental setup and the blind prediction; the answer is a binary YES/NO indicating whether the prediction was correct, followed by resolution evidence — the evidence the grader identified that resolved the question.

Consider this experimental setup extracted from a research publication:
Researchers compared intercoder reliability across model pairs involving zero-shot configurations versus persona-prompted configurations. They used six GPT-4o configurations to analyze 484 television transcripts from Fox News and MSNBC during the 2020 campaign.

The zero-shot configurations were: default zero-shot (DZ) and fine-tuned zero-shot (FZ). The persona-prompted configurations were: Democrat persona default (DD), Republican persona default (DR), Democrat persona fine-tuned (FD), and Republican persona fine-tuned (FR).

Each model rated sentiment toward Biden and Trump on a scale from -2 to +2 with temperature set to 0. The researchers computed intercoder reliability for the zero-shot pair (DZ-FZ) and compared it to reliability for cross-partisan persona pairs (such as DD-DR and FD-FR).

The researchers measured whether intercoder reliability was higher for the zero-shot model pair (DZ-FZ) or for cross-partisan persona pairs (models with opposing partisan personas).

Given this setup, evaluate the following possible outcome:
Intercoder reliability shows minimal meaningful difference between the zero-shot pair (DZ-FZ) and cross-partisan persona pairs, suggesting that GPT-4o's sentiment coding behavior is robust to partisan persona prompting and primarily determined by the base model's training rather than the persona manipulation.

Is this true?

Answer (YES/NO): NO